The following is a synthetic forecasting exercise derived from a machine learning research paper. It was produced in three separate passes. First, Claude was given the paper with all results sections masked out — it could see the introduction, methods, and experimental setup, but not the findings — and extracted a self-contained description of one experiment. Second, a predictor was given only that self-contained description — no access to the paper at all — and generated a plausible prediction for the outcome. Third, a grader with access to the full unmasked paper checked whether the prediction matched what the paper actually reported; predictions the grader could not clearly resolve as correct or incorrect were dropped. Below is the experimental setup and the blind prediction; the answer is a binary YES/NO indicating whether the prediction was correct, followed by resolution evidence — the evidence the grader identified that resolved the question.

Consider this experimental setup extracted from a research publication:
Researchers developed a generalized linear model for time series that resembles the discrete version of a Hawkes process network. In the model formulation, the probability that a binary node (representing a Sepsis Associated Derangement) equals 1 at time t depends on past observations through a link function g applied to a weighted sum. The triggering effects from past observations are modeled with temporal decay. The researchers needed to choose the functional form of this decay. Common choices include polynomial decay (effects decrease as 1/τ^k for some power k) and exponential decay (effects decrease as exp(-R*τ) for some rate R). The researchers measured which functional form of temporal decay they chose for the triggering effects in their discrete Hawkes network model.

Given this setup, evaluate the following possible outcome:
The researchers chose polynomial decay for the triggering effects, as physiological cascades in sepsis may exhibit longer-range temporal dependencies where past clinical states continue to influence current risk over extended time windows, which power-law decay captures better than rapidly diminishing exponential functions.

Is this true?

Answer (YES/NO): NO